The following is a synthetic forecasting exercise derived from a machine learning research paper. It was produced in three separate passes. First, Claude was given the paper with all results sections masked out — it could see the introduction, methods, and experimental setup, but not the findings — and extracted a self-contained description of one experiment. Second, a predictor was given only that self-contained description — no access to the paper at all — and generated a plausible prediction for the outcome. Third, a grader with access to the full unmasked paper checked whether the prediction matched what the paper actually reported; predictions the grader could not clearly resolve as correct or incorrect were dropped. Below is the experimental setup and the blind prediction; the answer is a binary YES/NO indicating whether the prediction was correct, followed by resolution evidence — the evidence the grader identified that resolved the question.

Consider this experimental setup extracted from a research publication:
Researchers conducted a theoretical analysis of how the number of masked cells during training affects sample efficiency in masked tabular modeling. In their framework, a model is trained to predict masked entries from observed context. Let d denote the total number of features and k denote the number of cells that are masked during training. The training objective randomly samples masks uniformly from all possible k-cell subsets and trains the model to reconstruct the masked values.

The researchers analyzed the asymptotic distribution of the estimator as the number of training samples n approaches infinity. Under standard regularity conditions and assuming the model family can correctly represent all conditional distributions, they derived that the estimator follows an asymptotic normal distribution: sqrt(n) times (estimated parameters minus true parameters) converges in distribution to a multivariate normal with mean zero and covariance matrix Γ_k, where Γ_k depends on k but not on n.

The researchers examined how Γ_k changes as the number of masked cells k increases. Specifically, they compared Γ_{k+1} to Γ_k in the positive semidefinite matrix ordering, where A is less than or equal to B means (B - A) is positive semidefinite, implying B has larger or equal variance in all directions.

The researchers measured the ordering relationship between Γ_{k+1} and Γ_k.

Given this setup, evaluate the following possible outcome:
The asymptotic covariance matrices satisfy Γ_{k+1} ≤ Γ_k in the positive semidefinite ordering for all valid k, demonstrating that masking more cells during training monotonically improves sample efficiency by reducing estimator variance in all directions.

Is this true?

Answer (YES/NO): YES